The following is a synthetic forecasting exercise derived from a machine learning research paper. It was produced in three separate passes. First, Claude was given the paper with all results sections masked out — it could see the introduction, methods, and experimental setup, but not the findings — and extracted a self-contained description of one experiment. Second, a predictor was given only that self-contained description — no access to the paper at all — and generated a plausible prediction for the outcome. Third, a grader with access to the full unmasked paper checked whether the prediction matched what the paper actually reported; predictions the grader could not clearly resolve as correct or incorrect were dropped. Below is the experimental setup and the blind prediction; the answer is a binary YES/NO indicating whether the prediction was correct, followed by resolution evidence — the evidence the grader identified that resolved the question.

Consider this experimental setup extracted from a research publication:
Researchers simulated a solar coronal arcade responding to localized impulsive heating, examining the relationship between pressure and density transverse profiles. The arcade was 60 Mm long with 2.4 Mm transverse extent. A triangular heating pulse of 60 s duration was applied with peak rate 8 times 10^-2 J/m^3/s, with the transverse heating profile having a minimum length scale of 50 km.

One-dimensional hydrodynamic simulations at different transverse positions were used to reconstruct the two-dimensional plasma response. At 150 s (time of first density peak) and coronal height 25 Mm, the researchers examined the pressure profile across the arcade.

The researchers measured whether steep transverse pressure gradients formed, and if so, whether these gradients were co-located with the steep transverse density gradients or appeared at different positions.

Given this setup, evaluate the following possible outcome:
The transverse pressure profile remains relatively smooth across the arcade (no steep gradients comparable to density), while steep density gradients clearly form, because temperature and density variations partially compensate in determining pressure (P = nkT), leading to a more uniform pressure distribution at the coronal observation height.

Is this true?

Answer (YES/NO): NO